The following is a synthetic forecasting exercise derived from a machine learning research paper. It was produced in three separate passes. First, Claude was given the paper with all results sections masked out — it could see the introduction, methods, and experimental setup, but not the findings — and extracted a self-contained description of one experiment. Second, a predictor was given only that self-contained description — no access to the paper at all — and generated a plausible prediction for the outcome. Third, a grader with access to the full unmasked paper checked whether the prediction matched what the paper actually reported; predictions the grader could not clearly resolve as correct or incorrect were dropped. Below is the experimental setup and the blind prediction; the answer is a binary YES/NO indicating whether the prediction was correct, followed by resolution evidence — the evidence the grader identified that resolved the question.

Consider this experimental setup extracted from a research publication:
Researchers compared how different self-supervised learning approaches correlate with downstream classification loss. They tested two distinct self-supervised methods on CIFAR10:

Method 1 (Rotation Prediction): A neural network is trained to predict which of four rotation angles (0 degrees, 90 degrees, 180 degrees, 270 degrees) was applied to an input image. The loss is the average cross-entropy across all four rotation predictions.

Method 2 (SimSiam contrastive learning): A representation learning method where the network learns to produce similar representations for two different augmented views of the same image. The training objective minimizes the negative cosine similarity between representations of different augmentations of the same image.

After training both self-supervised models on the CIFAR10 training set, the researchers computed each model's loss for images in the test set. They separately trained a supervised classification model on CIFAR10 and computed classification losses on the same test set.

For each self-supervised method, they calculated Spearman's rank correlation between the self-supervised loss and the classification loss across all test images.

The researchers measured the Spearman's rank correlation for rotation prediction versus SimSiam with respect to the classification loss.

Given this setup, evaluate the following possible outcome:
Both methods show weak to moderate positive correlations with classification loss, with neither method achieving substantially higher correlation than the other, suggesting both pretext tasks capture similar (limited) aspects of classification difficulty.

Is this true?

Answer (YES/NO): NO